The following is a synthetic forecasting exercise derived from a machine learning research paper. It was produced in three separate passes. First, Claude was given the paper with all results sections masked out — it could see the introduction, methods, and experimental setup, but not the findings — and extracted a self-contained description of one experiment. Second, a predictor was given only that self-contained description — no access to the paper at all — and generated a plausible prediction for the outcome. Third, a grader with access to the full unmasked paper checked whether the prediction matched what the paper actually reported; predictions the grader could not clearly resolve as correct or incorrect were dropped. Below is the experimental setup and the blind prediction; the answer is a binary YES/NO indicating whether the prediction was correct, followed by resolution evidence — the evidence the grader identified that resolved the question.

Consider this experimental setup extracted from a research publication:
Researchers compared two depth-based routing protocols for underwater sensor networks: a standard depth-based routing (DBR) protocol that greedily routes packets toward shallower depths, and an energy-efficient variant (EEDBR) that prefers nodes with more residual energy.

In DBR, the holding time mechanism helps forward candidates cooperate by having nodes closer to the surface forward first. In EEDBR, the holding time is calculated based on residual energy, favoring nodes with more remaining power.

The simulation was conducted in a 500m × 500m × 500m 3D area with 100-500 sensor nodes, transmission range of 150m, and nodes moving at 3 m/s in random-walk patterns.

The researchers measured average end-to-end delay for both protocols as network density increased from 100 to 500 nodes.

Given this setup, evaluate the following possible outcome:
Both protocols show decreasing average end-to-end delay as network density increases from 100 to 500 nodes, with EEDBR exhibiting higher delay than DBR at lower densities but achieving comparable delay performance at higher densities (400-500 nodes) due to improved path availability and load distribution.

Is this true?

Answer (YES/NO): NO